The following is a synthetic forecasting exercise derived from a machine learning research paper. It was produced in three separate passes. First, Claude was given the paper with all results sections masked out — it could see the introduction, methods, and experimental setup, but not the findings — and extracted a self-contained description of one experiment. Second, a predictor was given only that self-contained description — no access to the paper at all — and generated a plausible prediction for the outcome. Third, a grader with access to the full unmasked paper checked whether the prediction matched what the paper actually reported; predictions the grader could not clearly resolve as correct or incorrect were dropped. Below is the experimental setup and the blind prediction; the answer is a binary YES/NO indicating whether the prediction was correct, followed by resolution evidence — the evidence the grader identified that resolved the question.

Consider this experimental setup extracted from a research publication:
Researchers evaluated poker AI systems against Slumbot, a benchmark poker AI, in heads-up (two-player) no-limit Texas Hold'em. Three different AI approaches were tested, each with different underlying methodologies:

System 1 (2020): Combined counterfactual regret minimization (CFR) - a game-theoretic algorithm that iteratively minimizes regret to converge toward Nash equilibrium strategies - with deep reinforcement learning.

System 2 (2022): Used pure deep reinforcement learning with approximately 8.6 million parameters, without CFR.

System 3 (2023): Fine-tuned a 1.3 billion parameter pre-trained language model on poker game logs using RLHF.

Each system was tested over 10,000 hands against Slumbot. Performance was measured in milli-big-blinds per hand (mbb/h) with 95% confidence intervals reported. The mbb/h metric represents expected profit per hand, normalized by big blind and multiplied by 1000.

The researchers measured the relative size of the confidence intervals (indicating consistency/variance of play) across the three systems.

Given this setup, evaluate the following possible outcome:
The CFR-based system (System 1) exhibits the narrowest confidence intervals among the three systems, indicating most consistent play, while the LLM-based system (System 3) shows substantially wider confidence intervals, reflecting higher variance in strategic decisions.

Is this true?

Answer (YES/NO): YES